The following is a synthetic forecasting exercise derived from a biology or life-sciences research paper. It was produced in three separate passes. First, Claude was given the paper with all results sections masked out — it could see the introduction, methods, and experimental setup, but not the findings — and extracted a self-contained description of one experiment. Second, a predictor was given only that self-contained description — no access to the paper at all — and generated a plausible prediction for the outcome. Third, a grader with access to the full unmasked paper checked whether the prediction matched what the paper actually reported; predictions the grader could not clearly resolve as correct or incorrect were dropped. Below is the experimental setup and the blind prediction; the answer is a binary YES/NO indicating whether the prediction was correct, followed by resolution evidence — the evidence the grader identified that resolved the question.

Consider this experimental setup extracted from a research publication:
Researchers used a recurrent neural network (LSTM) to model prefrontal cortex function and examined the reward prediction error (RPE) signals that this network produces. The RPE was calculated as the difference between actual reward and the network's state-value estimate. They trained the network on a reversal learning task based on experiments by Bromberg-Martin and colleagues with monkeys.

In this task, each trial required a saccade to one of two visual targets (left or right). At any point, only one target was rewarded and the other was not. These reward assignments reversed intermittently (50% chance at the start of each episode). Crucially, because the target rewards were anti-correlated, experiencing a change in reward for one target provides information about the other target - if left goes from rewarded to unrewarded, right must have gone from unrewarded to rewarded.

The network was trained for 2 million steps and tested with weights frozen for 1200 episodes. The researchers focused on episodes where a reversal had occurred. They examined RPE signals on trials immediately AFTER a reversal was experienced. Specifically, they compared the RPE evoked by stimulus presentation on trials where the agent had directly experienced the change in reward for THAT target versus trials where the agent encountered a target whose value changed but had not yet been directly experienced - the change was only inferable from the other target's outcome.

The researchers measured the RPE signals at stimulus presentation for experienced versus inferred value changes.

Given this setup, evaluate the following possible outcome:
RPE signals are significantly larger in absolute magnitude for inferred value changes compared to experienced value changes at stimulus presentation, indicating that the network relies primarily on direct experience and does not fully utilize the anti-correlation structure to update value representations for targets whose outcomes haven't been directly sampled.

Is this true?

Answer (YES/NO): NO